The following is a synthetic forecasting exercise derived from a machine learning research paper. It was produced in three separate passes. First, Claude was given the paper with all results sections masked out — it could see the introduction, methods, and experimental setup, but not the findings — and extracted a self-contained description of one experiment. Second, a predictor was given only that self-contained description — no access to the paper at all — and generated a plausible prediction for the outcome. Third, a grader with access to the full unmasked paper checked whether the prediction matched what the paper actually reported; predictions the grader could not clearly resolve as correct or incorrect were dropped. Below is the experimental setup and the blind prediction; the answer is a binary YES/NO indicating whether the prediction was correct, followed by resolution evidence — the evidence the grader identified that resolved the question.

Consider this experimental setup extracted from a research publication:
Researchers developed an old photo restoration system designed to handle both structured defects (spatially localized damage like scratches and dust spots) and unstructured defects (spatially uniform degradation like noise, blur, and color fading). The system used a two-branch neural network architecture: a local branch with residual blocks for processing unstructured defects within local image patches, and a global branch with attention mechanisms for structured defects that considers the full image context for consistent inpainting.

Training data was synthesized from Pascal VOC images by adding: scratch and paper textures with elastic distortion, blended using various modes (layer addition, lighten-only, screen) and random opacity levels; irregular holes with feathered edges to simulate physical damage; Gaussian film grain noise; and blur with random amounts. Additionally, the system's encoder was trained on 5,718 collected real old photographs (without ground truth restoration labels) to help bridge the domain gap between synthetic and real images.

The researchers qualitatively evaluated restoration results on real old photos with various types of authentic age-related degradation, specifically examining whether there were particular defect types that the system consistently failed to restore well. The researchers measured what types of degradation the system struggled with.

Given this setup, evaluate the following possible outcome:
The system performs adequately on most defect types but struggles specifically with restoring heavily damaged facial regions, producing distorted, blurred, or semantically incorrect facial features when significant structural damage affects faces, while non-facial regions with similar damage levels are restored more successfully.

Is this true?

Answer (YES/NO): NO